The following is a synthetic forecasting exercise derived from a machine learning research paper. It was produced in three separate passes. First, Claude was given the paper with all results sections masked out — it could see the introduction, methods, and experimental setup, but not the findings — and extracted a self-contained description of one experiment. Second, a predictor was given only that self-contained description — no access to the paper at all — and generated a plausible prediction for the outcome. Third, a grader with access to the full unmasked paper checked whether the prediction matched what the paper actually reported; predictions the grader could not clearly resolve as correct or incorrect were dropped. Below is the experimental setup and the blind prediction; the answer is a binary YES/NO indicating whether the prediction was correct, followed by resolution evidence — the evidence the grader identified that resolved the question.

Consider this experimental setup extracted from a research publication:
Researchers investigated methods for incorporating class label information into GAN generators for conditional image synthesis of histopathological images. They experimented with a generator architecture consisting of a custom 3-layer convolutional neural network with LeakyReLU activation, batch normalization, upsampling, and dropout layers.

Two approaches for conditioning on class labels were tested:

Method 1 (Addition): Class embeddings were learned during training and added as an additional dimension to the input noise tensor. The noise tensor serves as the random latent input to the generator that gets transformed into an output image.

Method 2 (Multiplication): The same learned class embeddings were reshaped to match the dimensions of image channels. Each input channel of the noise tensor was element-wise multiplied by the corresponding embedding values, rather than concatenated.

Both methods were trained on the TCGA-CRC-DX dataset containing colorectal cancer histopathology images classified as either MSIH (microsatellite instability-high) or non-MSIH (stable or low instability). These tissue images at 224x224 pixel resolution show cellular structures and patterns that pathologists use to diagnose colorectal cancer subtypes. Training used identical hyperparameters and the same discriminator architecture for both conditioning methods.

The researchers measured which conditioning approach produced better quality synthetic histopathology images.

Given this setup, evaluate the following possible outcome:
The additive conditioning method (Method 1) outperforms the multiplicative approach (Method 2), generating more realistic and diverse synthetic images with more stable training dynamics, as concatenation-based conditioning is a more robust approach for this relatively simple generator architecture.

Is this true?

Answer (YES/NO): NO